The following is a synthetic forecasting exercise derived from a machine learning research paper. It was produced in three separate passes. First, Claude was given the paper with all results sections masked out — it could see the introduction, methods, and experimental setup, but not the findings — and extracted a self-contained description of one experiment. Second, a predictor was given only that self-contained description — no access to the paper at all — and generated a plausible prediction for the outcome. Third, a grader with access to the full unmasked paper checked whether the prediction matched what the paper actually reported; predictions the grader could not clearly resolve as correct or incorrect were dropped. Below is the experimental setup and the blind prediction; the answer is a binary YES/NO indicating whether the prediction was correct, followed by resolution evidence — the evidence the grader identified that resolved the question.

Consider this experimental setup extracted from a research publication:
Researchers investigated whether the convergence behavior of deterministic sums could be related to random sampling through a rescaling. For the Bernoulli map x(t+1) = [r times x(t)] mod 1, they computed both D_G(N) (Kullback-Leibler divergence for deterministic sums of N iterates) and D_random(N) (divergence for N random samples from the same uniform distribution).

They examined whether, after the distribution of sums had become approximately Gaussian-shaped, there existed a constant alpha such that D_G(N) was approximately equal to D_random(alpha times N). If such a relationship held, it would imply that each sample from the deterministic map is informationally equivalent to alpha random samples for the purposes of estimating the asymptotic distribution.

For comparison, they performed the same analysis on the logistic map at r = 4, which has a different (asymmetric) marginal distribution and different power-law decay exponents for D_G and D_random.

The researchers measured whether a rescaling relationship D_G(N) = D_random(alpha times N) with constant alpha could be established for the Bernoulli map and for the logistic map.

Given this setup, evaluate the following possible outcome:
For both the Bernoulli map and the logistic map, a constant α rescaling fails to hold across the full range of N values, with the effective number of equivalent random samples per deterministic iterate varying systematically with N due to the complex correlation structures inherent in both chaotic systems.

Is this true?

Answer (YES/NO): NO